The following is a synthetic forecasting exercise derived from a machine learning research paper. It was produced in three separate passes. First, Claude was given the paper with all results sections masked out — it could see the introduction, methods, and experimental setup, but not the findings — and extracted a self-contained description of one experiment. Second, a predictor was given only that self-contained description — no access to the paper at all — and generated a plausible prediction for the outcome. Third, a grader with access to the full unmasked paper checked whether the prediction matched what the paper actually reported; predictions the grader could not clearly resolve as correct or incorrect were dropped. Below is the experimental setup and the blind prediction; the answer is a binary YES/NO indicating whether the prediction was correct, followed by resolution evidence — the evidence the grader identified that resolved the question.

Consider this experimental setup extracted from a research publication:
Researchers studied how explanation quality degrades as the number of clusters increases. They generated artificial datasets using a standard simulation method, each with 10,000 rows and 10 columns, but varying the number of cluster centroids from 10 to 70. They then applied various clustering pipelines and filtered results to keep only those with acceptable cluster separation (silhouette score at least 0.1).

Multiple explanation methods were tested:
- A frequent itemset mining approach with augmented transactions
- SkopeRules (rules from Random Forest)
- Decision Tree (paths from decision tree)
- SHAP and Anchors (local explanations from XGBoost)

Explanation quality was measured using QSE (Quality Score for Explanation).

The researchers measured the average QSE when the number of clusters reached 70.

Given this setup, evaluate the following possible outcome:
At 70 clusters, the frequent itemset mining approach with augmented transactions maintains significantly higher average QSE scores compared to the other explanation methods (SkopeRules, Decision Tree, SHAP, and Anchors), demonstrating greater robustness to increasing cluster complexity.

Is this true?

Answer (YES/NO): YES